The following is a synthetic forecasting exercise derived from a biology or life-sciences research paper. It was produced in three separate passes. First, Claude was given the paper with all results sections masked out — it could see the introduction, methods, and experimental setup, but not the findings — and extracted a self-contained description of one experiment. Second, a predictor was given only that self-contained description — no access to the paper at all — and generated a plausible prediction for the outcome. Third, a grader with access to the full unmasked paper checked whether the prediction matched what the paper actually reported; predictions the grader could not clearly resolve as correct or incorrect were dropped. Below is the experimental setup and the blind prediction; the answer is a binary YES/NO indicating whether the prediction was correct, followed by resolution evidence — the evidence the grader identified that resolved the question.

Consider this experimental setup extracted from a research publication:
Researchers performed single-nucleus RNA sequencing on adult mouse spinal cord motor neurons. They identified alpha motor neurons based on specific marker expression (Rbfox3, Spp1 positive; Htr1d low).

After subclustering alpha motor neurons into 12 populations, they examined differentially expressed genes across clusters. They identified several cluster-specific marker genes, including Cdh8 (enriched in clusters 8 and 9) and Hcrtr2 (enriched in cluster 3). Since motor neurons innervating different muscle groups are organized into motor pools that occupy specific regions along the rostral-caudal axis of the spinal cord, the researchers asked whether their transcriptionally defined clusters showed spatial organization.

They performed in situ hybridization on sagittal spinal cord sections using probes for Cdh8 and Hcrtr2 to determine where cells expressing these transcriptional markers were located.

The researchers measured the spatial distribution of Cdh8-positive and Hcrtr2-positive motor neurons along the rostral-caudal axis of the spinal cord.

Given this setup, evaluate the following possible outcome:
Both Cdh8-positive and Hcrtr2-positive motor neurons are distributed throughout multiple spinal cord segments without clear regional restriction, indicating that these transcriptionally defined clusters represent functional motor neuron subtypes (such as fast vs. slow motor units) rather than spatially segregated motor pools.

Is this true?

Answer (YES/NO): NO